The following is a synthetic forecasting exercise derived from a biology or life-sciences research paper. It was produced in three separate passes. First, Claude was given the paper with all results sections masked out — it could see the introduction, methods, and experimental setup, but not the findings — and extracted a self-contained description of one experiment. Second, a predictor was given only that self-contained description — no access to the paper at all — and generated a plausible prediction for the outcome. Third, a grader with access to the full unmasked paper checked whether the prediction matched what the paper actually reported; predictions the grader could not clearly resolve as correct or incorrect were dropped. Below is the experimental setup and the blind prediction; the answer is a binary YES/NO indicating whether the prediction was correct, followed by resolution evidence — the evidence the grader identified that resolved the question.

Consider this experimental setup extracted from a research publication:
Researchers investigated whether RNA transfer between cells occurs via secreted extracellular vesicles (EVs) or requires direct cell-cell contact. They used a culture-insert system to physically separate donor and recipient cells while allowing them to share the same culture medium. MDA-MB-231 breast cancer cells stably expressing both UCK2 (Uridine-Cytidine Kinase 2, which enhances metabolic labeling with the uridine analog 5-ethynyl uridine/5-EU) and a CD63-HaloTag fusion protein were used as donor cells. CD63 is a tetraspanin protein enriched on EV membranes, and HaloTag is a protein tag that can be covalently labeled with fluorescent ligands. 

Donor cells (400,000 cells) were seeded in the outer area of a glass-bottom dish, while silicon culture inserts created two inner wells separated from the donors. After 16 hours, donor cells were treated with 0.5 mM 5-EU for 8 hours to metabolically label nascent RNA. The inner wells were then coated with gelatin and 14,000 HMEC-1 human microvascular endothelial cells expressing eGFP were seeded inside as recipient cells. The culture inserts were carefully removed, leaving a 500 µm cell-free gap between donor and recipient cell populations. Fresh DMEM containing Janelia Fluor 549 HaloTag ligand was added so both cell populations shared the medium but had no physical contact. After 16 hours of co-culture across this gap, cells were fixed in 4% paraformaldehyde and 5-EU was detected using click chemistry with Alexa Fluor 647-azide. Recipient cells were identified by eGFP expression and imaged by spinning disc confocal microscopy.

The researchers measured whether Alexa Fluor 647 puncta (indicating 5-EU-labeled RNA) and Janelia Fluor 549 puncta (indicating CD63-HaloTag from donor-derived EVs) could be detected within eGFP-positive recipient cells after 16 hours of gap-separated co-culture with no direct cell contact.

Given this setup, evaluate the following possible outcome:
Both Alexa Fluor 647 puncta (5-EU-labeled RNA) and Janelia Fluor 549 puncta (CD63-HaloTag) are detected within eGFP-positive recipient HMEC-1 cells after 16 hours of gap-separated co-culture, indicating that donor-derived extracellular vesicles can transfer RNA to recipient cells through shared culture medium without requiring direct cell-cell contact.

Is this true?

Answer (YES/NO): YES